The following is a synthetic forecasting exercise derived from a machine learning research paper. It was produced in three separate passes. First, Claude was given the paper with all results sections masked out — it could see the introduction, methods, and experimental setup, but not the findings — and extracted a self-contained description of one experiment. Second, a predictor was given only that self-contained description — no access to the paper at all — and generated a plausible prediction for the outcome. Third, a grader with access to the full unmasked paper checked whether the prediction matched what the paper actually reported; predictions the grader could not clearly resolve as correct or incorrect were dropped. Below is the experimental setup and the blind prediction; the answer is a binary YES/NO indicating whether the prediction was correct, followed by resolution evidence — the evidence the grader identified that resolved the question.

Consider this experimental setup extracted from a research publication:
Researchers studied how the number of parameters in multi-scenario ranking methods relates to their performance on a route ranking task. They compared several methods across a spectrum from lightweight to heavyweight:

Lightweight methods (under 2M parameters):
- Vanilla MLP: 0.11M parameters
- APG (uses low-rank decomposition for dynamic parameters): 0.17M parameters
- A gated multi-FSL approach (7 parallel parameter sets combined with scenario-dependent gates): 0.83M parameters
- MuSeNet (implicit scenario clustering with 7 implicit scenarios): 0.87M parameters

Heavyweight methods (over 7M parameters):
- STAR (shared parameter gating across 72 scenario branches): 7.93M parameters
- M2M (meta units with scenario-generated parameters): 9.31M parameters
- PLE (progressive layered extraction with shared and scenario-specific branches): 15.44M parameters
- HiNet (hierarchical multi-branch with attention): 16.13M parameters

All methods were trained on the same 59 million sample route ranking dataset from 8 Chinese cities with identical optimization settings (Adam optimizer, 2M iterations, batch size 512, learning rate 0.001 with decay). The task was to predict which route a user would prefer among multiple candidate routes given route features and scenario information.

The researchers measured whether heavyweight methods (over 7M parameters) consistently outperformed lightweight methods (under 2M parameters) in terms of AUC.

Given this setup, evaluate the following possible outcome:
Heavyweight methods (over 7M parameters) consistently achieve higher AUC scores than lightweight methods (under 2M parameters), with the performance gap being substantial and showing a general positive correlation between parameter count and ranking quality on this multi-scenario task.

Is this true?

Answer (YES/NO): NO